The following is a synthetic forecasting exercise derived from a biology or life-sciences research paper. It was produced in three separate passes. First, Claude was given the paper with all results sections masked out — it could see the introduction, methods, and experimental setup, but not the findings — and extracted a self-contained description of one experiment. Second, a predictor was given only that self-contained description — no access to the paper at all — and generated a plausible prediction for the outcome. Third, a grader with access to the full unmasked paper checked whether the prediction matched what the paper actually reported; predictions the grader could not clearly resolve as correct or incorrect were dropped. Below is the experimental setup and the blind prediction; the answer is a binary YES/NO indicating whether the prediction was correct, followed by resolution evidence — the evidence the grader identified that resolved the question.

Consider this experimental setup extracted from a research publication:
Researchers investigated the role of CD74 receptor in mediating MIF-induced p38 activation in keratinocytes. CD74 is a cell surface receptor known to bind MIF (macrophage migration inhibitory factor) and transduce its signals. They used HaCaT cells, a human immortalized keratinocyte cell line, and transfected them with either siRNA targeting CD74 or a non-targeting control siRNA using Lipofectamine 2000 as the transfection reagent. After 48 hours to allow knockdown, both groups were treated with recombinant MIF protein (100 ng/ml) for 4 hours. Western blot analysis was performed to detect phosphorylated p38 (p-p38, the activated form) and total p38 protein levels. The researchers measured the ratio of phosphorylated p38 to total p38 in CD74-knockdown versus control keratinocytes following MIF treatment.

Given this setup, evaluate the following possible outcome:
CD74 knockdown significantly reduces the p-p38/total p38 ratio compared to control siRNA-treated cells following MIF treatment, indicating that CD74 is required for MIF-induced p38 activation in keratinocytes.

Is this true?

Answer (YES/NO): YES